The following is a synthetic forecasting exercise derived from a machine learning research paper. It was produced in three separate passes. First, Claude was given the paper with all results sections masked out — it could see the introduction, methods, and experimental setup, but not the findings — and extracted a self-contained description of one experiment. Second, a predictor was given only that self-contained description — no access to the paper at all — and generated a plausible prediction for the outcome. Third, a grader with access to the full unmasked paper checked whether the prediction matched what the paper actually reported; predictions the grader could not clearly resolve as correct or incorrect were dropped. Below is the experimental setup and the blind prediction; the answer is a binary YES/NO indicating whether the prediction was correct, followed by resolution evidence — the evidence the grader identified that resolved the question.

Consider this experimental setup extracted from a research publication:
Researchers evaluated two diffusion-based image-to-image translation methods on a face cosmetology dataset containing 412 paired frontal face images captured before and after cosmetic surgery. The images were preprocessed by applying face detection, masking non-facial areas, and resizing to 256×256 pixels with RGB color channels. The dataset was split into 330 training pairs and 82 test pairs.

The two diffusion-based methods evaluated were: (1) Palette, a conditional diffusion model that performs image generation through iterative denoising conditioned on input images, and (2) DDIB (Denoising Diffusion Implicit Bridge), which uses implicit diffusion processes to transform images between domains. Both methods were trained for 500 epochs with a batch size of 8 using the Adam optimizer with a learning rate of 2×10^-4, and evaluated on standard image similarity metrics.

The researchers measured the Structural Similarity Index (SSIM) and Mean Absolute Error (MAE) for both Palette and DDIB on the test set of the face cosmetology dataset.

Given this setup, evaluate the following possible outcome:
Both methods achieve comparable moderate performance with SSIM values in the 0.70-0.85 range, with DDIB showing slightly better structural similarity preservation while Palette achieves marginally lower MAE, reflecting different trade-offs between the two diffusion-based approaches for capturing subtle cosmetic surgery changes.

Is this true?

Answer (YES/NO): NO